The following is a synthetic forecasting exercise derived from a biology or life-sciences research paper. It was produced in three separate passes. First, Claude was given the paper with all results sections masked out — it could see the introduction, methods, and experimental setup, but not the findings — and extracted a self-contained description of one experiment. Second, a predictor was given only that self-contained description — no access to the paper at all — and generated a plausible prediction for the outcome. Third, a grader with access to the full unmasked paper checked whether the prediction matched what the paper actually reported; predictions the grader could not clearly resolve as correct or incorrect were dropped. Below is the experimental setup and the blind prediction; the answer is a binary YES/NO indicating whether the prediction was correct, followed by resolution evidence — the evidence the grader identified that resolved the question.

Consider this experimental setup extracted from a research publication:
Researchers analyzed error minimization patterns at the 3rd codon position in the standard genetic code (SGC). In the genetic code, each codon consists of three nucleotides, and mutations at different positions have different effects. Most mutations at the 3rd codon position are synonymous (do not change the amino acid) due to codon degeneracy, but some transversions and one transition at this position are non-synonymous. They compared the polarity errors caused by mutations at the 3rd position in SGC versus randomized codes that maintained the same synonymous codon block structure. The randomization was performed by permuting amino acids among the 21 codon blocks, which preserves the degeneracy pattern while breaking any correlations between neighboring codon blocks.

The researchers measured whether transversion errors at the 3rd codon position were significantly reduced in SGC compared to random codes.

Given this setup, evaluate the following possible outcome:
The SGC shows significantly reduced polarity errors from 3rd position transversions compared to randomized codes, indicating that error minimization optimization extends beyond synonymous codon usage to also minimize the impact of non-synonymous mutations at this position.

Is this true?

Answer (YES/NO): YES